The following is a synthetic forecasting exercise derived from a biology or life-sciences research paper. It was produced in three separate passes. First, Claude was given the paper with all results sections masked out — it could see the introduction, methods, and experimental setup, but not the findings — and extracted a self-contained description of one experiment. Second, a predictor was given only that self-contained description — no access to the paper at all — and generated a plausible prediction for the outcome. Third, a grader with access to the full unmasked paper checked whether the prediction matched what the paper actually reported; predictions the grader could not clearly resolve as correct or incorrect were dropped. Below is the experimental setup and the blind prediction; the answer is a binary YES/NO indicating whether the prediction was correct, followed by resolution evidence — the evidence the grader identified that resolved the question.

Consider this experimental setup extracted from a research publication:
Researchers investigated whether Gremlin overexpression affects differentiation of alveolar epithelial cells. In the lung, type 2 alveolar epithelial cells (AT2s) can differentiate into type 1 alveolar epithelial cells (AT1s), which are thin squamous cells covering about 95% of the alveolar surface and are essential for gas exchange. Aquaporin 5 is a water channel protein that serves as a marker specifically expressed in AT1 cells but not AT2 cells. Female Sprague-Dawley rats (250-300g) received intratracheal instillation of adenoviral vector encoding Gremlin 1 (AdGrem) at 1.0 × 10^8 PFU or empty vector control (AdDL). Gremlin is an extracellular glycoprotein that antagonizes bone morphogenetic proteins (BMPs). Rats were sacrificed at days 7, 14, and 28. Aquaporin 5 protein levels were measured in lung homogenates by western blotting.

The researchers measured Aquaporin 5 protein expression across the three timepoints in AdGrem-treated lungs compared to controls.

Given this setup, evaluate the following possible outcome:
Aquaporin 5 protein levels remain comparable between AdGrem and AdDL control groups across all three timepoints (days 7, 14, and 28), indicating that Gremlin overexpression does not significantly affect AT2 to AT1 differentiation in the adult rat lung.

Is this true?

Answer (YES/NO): NO